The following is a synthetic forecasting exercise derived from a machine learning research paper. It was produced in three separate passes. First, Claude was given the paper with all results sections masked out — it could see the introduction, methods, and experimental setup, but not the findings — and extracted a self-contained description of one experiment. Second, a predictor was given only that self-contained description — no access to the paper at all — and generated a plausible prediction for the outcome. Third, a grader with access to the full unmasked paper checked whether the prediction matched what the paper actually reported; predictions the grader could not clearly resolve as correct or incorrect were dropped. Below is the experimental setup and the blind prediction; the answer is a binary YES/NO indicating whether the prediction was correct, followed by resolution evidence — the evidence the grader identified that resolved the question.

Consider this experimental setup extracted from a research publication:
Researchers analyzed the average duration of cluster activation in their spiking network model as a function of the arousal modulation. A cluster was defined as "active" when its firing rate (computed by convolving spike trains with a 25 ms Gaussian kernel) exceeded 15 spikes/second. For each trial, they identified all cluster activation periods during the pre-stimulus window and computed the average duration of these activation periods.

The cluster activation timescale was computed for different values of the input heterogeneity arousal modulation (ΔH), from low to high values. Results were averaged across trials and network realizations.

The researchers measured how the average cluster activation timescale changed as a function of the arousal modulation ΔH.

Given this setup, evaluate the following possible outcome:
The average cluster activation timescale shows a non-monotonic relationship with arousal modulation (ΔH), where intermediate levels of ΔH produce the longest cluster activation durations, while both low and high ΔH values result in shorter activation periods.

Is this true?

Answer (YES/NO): NO